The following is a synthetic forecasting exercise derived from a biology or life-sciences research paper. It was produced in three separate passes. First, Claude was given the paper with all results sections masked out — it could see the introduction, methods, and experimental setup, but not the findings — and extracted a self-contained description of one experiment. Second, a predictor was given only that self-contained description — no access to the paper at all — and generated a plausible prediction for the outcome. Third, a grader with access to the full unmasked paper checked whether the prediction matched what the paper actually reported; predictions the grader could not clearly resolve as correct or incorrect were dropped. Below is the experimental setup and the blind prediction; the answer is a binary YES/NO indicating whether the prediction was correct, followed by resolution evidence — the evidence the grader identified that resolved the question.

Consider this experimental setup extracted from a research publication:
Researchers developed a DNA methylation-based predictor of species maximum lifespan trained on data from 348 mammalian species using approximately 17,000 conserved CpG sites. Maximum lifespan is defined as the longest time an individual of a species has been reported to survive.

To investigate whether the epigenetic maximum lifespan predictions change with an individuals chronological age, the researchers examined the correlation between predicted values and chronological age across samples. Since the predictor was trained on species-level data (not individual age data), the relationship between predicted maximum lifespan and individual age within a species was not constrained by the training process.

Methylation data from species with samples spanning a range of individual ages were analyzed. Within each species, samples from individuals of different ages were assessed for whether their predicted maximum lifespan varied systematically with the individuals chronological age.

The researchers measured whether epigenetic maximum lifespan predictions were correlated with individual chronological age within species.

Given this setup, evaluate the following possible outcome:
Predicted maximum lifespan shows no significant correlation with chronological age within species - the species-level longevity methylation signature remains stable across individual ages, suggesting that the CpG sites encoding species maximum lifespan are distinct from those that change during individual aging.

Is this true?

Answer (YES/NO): NO